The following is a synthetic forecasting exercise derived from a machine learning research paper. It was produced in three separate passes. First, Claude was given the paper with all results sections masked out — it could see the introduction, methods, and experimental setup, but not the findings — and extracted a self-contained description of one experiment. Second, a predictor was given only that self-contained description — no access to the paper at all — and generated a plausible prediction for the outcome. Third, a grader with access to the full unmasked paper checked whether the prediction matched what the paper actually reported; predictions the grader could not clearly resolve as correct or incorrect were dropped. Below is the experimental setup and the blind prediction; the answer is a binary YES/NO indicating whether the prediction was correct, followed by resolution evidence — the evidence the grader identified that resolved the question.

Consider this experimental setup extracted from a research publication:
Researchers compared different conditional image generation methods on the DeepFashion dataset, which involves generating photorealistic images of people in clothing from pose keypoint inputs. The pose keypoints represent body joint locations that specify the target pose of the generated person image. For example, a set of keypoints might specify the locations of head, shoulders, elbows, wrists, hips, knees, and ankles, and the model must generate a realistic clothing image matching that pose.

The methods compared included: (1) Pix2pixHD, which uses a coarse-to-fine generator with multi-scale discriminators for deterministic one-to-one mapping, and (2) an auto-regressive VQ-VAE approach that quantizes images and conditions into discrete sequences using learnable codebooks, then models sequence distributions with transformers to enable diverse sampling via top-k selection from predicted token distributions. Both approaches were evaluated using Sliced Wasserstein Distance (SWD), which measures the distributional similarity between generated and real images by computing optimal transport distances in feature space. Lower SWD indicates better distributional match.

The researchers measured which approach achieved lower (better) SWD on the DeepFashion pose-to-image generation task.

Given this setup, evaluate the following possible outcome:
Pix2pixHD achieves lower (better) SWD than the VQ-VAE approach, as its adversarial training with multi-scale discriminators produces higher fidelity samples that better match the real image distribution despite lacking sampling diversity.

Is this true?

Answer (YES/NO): YES